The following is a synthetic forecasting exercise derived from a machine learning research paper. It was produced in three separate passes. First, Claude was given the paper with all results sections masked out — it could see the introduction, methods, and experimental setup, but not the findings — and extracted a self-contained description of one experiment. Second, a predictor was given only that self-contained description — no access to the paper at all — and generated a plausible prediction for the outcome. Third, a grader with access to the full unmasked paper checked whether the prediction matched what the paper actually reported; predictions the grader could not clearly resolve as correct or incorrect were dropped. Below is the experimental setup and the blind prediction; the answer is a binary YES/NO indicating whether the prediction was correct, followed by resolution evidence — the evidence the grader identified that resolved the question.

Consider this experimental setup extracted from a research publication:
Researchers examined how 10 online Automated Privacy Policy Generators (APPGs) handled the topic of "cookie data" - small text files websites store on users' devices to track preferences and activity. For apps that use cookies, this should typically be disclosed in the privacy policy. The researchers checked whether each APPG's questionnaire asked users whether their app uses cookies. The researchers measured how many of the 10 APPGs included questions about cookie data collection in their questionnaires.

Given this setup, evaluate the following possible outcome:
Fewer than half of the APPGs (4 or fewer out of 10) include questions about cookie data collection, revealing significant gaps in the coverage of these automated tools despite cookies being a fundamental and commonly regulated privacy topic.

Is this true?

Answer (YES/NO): YES